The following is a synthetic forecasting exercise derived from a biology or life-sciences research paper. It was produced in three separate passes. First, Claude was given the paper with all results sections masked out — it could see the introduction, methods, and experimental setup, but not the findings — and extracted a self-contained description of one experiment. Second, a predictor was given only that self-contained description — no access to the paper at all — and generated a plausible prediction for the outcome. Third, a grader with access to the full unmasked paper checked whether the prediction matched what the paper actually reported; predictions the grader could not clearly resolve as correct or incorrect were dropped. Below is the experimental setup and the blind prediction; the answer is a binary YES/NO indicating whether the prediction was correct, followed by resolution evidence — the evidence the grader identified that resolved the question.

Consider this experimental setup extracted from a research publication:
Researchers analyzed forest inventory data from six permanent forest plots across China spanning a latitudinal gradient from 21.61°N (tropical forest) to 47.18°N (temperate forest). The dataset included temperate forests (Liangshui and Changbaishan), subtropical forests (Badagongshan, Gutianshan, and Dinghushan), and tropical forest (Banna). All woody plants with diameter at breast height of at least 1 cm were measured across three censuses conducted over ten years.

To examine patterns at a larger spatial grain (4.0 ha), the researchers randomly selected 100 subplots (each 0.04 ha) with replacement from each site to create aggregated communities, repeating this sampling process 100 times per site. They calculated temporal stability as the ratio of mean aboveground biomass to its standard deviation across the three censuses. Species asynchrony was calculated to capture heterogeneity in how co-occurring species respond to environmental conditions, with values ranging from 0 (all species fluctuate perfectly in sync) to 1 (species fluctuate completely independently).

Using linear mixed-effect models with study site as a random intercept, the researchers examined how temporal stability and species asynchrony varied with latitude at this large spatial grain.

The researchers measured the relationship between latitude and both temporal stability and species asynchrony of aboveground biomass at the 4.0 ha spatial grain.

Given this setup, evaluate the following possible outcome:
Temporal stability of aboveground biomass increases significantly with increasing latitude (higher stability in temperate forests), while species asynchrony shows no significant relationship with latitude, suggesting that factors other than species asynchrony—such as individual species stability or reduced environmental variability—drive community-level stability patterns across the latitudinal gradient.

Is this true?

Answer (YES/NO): NO